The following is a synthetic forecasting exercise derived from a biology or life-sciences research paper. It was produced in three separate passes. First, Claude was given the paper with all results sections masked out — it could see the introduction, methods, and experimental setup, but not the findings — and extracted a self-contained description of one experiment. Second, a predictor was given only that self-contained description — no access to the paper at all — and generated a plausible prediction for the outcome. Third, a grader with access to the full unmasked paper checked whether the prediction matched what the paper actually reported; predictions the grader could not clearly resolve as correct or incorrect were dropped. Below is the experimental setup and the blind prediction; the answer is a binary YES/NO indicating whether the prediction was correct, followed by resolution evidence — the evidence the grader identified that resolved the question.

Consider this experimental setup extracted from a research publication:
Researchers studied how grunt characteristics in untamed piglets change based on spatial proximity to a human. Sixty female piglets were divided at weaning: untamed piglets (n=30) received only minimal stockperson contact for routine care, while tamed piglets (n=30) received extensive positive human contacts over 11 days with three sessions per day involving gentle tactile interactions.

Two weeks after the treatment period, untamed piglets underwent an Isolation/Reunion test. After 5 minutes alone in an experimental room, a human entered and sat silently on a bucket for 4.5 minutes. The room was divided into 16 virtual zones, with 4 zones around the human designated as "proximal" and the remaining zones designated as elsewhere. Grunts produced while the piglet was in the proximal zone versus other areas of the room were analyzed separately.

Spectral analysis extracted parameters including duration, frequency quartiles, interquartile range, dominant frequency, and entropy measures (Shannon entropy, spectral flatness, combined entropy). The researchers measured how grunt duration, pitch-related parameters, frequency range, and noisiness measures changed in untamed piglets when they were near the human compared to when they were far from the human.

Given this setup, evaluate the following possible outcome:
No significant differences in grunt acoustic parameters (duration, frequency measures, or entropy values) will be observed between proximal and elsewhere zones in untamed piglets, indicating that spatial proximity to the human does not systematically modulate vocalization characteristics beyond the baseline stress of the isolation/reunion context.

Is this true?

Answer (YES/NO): NO